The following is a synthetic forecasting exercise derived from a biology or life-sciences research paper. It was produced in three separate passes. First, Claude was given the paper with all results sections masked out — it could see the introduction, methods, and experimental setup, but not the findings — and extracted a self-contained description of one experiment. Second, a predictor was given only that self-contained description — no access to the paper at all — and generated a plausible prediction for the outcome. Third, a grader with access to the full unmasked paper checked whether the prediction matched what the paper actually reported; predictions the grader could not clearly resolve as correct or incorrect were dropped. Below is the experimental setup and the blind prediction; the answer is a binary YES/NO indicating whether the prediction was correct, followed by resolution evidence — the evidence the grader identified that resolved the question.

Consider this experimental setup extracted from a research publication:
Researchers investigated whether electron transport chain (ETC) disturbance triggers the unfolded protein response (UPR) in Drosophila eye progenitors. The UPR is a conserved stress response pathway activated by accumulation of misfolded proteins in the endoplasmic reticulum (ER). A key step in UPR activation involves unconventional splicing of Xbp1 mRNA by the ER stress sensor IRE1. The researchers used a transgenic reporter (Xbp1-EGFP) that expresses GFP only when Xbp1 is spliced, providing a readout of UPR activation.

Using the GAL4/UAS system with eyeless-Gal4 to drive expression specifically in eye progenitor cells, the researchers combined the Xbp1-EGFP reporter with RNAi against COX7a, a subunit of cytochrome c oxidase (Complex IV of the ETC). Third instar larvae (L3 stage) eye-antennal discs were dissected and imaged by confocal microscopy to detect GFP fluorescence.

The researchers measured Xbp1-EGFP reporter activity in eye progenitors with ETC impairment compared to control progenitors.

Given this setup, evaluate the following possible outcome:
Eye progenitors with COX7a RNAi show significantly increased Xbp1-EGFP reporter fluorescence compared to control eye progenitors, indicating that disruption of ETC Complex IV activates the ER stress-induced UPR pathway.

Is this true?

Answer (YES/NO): NO